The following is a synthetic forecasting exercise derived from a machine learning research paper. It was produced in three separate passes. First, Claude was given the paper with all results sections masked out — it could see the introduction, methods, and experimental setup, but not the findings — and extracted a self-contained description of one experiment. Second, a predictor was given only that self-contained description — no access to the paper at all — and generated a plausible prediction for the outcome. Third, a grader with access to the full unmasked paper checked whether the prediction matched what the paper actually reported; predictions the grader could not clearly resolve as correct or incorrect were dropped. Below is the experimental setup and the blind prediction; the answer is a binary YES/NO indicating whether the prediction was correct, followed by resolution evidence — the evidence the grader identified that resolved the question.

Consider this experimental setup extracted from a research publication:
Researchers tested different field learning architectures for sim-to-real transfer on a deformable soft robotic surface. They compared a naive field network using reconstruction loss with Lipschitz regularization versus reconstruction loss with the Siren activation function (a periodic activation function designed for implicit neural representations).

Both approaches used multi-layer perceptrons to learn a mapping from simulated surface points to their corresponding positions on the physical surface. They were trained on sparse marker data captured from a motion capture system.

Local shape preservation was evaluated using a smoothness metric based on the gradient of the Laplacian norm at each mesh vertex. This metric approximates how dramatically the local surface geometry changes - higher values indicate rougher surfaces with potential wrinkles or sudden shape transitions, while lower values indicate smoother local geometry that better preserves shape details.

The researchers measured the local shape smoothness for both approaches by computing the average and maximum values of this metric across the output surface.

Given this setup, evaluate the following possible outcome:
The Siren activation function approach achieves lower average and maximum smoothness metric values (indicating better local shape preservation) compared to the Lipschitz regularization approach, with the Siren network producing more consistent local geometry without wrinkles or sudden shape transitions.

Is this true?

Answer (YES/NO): YES